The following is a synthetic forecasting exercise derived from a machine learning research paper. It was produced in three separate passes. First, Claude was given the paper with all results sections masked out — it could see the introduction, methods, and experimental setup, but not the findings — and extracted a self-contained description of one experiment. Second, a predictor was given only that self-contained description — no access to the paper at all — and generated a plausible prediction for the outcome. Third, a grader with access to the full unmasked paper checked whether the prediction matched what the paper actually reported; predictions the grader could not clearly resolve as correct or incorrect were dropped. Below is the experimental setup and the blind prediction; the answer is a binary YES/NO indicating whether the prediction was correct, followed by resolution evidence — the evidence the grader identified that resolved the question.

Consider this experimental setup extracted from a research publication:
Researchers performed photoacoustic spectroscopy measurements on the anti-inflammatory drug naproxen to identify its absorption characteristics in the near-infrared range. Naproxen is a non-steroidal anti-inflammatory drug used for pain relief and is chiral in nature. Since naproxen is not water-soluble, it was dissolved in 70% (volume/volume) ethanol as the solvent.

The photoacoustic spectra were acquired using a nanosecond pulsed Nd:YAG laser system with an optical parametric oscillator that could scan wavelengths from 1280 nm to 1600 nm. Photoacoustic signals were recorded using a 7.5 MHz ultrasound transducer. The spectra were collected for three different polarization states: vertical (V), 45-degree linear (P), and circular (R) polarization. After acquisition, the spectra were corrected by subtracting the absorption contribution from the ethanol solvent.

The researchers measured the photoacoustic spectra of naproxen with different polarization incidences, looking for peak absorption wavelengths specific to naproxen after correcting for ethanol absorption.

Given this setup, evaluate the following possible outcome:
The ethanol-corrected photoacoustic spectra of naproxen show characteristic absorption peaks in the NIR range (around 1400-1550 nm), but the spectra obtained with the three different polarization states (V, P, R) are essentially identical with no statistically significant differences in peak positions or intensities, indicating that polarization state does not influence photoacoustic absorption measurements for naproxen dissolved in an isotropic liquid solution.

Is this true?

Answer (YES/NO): NO